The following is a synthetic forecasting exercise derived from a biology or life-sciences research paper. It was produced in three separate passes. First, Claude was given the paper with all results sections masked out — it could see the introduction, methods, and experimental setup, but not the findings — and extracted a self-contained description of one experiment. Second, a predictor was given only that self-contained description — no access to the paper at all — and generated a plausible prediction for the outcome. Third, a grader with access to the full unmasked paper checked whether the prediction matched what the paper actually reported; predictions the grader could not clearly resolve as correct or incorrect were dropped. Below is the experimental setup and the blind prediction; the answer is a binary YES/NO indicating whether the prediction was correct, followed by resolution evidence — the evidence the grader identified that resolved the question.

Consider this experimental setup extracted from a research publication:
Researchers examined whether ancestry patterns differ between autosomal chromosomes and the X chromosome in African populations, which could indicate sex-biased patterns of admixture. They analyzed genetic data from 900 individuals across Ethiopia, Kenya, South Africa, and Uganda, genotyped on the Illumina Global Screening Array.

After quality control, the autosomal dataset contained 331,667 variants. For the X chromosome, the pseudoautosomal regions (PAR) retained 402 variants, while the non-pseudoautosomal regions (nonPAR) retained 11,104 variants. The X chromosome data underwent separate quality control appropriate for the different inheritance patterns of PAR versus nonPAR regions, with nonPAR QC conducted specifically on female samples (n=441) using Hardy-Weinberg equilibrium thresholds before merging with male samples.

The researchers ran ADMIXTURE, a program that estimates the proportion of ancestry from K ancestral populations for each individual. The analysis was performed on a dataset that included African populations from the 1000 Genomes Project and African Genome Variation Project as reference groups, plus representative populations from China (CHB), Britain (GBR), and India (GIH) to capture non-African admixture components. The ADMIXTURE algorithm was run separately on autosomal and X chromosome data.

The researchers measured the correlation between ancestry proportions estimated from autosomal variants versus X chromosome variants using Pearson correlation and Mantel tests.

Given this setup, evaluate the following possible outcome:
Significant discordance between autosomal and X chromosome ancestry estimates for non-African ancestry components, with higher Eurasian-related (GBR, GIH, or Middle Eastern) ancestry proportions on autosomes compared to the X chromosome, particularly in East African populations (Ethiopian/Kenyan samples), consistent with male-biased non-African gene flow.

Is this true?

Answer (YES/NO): NO